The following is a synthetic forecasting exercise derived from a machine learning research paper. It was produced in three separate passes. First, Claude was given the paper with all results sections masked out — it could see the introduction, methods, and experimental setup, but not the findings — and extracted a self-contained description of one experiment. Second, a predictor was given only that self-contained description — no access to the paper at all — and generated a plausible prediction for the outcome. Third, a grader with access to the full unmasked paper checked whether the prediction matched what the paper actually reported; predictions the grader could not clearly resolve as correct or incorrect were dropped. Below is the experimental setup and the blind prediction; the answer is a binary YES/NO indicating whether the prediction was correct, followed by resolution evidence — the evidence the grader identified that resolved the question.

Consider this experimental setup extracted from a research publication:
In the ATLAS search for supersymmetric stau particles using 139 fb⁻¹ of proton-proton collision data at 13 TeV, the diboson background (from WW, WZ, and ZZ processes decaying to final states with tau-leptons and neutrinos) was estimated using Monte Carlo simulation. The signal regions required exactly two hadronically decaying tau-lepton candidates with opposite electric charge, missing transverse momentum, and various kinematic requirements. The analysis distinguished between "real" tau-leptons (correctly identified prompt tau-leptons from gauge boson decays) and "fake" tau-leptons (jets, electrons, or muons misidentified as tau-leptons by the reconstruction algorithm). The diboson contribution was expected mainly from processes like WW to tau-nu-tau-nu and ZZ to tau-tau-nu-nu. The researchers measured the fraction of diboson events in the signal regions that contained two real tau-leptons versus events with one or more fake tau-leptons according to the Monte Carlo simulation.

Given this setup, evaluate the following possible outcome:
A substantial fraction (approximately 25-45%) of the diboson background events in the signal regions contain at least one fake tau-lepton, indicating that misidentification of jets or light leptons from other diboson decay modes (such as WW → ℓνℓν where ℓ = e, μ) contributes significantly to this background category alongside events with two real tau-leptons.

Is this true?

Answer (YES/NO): NO